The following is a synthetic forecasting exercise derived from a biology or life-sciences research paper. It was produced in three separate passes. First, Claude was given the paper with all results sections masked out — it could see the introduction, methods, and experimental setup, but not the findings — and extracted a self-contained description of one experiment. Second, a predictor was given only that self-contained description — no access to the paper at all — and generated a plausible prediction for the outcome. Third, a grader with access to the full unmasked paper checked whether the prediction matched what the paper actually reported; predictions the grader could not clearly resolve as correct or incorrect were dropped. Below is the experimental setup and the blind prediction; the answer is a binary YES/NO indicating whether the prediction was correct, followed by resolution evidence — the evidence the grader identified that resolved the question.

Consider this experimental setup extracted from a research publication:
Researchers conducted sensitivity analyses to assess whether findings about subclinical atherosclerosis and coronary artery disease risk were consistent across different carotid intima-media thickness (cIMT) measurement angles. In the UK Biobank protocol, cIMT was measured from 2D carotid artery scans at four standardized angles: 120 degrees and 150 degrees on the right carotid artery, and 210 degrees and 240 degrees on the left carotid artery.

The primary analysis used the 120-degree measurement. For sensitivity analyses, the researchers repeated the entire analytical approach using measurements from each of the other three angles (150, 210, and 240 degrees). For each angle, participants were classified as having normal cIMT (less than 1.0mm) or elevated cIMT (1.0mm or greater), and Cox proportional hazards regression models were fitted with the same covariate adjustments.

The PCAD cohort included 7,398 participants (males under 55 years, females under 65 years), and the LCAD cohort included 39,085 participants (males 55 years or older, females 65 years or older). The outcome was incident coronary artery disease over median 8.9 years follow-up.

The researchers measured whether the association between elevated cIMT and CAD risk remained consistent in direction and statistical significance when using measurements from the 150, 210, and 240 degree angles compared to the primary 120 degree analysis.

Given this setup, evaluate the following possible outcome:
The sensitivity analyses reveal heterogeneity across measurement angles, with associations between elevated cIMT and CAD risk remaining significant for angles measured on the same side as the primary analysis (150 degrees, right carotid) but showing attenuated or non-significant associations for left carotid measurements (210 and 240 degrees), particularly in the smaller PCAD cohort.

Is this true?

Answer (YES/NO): NO